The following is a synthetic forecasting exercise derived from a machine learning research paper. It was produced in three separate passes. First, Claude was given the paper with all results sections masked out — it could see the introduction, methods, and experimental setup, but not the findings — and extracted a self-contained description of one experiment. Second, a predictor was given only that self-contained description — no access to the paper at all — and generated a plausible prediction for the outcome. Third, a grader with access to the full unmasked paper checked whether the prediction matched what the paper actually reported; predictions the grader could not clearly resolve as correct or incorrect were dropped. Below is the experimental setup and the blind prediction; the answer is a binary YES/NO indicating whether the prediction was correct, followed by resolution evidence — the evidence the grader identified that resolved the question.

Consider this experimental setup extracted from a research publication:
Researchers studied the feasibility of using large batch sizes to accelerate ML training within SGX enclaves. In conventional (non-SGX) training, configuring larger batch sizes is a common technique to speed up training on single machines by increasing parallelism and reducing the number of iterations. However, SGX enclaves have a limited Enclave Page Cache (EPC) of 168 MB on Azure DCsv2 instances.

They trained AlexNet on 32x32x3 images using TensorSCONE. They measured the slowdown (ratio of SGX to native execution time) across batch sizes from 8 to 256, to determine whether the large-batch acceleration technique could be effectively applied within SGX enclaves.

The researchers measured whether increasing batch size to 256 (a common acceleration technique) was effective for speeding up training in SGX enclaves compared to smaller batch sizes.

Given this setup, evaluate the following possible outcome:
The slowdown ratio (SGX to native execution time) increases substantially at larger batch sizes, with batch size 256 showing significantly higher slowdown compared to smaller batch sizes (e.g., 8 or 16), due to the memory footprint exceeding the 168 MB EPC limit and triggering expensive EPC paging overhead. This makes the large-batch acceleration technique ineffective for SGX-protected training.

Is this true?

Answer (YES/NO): YES